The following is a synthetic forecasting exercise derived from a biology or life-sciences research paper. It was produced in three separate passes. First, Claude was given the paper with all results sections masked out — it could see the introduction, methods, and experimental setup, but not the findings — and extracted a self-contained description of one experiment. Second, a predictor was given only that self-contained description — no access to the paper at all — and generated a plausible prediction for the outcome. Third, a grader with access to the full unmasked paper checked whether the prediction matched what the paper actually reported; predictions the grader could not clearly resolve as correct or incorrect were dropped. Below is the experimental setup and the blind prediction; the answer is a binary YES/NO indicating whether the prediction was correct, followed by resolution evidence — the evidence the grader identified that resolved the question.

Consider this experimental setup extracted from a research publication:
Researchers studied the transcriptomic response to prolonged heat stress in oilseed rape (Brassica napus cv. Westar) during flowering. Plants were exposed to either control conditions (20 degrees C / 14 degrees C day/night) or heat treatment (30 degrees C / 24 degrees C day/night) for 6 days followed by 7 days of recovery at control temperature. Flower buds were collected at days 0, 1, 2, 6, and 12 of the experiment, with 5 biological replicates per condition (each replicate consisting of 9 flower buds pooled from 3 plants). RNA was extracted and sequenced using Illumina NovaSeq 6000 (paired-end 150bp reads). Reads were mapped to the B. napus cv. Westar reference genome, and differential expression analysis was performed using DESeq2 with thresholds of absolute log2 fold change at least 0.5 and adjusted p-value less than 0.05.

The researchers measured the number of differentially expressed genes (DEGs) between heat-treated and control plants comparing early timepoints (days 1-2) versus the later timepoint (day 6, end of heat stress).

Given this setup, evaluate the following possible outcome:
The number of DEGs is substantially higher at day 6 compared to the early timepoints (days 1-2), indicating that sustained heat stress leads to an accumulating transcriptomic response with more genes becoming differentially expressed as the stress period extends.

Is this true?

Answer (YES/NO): NO